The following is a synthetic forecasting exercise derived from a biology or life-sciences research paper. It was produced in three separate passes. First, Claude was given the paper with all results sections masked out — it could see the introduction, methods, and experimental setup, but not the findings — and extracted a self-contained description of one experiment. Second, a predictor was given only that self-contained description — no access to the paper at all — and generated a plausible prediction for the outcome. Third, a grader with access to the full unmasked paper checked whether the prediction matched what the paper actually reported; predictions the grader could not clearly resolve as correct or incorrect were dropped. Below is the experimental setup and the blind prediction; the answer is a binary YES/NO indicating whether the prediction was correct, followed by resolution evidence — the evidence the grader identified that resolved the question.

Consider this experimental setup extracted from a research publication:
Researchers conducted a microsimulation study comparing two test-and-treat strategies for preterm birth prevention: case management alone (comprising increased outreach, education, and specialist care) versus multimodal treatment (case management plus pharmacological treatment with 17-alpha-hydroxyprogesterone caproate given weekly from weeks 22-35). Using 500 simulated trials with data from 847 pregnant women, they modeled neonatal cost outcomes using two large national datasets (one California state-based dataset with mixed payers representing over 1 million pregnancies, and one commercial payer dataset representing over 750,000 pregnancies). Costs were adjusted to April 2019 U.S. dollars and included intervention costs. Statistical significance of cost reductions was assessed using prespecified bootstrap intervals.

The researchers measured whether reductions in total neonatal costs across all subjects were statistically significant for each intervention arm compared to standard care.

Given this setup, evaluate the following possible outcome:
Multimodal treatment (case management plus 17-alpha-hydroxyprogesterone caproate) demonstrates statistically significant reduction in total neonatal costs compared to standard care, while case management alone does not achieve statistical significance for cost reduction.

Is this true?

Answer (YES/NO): YES